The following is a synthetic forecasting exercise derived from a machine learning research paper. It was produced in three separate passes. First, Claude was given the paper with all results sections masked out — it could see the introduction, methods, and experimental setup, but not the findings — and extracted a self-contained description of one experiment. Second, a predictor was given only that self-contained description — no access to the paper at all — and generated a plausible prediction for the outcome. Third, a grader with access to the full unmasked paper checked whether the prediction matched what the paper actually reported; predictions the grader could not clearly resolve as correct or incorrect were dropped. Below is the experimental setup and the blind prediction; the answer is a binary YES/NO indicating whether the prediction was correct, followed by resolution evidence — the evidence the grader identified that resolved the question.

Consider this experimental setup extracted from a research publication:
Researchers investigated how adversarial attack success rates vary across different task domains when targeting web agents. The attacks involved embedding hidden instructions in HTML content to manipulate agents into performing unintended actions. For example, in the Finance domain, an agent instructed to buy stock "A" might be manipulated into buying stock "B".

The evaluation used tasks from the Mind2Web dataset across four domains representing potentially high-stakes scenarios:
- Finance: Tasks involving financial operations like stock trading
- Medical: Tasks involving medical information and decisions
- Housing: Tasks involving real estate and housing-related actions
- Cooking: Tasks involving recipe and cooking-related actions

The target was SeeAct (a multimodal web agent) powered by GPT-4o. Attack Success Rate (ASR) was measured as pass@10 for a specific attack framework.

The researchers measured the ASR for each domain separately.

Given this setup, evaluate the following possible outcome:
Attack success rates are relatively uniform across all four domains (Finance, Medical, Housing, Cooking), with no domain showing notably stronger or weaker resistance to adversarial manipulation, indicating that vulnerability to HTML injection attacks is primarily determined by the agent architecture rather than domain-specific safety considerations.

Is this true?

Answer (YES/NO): NO